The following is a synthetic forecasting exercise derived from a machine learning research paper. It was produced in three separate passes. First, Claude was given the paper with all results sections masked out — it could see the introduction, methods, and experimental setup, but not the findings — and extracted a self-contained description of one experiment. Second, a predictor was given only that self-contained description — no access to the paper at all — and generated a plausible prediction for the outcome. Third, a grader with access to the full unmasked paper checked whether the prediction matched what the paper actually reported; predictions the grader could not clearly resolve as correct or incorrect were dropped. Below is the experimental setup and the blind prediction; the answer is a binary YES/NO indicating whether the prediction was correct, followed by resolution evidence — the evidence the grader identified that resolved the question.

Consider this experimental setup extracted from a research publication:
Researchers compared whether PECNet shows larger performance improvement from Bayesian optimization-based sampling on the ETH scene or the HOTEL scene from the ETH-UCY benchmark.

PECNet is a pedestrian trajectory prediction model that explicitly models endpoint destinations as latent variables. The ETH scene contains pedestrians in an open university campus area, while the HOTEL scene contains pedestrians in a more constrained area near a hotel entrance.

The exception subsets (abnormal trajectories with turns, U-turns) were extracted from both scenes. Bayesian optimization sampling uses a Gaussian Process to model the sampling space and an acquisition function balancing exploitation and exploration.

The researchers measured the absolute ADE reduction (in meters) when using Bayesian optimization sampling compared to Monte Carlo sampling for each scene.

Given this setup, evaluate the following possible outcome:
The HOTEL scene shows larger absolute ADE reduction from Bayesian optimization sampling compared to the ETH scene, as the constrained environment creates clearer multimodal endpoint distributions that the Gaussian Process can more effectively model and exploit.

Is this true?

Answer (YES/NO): NO